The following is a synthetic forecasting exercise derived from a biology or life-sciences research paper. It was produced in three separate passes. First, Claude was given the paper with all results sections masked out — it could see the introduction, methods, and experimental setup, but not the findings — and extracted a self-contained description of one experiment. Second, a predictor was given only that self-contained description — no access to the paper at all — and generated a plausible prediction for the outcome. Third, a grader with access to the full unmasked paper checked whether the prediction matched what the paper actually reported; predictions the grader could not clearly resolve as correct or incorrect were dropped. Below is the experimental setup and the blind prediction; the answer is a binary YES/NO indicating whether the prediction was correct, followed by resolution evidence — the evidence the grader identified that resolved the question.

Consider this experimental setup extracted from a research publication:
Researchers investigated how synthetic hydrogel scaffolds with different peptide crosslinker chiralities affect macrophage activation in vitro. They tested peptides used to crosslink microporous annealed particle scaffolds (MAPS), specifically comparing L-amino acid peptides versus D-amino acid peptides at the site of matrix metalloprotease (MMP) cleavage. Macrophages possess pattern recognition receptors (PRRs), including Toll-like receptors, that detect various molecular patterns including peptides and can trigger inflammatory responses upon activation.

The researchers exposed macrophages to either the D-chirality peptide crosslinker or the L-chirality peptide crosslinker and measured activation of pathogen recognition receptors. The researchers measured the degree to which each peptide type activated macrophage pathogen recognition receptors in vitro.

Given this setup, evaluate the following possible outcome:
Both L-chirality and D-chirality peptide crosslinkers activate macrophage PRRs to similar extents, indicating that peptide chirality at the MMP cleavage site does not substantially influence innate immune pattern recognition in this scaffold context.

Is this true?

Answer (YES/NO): NO